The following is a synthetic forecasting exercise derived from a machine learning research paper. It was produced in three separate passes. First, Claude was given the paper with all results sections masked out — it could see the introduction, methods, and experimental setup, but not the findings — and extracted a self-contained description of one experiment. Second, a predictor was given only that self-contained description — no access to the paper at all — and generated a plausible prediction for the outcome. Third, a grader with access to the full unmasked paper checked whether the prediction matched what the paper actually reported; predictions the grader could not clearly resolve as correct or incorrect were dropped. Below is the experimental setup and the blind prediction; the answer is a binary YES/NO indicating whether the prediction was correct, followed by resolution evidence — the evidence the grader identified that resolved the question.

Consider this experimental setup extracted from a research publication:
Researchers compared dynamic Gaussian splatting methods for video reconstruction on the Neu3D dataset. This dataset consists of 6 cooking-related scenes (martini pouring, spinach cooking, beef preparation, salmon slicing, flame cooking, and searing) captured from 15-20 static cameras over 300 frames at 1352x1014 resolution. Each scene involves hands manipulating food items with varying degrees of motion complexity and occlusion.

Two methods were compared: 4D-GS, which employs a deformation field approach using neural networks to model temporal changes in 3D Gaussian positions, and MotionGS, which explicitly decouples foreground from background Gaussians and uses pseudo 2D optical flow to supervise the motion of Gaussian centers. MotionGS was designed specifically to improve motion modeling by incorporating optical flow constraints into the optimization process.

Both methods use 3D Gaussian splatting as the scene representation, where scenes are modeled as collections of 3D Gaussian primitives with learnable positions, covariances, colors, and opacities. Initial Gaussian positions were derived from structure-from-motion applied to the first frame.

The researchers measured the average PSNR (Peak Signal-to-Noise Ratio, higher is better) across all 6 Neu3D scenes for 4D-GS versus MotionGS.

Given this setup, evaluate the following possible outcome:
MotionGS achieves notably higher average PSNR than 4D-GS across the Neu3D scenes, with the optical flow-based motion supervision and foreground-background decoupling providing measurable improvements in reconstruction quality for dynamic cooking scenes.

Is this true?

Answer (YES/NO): NO